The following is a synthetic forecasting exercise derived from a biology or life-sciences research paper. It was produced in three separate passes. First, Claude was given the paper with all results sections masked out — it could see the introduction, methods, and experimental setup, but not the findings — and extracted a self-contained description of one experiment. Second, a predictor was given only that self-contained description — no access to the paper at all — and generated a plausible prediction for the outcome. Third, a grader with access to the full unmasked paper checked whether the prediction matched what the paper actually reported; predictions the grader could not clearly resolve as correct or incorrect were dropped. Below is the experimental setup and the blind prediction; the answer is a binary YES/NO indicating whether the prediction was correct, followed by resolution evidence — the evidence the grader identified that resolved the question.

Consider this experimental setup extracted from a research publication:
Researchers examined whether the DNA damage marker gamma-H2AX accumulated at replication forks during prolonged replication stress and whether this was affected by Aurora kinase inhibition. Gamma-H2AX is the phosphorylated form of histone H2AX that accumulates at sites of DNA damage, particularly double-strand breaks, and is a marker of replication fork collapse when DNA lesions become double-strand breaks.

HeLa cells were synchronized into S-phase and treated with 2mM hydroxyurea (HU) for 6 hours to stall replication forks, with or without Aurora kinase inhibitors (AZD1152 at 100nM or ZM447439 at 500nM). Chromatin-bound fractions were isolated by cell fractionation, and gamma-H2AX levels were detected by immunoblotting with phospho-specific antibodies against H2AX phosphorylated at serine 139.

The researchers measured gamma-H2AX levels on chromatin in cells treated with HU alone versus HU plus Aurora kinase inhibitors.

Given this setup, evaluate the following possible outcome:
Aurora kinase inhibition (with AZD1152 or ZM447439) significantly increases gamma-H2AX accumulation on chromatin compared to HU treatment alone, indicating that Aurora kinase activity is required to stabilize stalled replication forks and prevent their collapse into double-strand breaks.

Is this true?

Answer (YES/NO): NO